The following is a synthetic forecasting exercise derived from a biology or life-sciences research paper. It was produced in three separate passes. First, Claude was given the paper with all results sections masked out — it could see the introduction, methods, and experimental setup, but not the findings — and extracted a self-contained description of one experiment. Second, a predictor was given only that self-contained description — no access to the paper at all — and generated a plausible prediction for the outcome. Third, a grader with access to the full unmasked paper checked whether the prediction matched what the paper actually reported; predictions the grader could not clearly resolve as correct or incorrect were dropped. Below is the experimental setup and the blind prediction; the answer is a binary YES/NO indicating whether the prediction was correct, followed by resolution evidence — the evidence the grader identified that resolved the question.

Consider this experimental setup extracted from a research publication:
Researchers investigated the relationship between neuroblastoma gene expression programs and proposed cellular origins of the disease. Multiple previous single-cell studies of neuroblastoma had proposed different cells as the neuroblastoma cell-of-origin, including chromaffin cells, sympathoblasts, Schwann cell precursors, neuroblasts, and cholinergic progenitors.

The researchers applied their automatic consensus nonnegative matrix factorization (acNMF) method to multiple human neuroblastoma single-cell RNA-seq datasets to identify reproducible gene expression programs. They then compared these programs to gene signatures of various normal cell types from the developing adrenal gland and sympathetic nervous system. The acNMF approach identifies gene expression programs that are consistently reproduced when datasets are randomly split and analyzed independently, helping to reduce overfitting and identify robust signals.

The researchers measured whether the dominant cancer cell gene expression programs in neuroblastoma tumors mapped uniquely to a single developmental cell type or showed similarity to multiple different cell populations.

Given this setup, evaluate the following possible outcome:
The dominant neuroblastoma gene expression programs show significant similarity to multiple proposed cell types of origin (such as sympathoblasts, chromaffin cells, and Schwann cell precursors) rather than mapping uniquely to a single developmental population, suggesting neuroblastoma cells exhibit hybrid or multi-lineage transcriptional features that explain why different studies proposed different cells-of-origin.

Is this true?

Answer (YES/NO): YES